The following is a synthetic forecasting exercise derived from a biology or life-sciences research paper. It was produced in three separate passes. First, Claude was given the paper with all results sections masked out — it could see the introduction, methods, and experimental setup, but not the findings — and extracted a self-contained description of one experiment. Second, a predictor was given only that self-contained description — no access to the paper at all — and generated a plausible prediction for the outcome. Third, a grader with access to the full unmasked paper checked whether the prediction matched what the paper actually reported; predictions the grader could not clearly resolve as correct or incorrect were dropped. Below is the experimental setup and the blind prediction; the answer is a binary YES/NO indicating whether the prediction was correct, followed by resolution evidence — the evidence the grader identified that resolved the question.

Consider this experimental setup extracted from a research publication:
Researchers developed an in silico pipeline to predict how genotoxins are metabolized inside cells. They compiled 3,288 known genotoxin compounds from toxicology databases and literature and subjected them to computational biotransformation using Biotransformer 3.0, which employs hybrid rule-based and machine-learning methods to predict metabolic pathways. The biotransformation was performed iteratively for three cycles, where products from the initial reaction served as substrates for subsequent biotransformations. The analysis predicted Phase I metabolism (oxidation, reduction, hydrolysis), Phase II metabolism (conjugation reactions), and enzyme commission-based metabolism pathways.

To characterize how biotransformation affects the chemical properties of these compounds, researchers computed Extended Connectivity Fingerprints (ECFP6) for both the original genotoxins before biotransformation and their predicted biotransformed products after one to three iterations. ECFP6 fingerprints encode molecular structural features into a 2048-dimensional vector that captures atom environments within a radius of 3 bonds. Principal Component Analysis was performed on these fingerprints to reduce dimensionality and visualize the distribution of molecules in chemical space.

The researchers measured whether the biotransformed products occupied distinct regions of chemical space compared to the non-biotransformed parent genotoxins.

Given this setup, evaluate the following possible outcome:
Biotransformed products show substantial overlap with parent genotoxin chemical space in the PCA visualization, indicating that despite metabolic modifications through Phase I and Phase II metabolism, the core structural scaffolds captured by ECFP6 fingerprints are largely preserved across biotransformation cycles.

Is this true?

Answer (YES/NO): YES